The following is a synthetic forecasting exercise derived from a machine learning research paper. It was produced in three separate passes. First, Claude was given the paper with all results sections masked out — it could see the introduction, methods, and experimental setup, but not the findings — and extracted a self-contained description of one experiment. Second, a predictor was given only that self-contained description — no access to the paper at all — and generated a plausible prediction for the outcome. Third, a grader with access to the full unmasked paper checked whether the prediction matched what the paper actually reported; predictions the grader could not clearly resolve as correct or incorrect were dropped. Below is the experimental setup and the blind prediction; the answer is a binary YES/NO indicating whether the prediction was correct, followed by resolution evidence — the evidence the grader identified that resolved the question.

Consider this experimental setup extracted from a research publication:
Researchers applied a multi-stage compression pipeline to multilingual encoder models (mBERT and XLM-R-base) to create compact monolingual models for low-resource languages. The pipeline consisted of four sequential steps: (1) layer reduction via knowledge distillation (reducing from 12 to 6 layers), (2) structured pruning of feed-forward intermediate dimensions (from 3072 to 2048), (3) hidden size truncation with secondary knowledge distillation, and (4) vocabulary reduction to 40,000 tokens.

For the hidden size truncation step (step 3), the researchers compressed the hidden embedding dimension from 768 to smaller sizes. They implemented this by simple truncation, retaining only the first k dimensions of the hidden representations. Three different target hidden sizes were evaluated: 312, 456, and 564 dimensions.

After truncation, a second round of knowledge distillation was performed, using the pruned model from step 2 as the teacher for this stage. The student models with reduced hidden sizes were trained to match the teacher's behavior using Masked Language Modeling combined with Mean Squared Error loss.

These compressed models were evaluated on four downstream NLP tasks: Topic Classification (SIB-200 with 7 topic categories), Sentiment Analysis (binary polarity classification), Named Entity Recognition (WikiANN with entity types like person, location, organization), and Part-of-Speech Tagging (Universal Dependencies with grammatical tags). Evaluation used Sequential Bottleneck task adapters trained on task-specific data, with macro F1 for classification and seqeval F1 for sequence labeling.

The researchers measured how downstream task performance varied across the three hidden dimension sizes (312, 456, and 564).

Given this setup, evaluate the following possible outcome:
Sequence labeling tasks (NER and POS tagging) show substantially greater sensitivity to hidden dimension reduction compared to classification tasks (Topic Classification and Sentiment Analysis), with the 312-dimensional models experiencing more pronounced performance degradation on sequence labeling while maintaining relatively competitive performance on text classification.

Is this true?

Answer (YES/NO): NO